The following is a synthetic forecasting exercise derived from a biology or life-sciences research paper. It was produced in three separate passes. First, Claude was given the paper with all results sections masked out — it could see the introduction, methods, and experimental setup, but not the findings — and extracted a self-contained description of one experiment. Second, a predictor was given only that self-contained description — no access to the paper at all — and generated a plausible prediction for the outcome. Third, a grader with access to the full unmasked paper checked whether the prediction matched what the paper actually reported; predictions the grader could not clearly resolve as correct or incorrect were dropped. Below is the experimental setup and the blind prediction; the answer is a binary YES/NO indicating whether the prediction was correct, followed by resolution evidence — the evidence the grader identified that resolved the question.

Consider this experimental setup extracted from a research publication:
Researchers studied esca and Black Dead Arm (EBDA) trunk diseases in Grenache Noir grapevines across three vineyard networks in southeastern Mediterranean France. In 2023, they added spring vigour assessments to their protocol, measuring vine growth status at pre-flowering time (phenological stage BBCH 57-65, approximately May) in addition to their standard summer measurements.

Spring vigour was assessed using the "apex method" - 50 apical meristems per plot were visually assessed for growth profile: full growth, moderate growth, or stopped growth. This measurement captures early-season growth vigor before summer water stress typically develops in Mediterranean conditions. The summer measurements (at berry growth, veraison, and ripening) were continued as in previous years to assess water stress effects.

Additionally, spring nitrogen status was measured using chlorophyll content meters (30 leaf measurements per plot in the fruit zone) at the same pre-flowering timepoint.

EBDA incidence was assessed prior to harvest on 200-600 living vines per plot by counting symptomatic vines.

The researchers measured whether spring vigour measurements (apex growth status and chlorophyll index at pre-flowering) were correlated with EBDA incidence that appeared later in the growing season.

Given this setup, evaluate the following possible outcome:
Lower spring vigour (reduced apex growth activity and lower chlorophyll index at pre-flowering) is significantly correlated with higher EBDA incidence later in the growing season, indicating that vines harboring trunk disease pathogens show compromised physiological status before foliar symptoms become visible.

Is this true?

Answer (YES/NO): NO